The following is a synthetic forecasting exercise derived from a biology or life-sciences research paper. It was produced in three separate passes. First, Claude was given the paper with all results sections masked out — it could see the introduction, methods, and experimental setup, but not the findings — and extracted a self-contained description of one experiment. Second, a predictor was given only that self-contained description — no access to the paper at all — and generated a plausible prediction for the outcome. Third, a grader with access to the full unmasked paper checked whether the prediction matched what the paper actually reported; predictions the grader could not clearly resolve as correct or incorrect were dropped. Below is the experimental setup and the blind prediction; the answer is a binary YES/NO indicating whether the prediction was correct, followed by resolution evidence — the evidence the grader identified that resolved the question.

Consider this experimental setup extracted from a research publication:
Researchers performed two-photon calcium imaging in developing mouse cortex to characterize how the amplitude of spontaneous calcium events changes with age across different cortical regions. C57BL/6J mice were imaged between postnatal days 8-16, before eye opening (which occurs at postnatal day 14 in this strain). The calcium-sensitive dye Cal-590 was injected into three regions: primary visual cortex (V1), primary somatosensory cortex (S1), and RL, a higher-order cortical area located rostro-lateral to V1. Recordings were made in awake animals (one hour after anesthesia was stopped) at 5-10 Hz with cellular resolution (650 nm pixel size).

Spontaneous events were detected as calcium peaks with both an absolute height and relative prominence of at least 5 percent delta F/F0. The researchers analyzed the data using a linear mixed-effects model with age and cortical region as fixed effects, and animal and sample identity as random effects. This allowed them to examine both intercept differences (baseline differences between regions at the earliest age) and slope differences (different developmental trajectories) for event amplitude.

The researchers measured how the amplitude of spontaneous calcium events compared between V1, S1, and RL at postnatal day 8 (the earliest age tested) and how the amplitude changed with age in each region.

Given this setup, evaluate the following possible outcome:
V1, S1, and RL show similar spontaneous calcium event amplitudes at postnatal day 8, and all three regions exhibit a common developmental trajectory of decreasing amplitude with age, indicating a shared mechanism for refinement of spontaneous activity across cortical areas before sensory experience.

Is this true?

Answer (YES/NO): NO